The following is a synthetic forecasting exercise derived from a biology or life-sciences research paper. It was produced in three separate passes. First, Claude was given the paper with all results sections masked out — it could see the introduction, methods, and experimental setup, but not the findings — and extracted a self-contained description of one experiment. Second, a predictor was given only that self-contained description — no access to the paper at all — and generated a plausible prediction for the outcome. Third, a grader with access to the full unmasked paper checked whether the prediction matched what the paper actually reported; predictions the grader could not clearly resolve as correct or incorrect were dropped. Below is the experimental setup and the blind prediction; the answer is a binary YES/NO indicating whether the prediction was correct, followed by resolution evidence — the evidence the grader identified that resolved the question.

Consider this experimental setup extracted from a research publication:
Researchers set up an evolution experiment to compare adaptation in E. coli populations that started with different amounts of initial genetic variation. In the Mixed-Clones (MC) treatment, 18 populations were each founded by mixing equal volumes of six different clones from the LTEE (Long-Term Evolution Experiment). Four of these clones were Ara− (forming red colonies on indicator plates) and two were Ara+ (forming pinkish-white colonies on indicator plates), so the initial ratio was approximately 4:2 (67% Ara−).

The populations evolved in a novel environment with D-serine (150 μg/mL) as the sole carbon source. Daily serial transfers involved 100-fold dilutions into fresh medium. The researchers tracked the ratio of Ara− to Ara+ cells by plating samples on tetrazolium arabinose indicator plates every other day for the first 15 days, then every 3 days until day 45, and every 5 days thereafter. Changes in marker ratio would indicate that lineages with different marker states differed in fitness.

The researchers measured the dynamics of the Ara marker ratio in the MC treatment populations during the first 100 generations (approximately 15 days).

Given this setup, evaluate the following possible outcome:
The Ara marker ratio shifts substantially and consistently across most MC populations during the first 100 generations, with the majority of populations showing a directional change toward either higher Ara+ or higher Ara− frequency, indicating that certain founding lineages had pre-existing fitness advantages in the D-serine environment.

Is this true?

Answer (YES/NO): YES